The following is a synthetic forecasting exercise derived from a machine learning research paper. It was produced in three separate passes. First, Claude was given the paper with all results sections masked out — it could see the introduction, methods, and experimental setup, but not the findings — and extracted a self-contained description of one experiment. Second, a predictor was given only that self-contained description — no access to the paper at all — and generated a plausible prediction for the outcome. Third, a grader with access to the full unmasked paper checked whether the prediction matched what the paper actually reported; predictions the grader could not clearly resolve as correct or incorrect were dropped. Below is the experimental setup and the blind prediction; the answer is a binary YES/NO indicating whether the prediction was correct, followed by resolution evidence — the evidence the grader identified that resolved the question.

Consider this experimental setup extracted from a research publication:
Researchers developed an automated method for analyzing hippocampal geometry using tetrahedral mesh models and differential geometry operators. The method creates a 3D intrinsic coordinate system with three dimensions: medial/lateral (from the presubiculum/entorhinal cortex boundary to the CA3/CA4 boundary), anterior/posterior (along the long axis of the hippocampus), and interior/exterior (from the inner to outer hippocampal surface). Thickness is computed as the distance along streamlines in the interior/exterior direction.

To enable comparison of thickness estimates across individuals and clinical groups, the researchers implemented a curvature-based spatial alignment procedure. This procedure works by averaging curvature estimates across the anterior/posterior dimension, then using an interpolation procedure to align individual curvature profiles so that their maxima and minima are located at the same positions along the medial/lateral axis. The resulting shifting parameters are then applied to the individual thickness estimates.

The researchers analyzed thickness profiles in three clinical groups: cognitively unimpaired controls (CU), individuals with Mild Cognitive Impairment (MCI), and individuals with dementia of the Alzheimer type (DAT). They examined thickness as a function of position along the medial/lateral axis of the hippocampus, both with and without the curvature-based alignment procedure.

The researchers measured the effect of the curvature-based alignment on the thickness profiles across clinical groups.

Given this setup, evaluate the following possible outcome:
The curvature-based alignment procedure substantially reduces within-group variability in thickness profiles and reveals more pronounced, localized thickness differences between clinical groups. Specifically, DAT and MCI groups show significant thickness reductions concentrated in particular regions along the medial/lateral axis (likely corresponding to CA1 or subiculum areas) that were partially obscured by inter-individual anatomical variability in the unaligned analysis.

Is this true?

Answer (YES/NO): NO